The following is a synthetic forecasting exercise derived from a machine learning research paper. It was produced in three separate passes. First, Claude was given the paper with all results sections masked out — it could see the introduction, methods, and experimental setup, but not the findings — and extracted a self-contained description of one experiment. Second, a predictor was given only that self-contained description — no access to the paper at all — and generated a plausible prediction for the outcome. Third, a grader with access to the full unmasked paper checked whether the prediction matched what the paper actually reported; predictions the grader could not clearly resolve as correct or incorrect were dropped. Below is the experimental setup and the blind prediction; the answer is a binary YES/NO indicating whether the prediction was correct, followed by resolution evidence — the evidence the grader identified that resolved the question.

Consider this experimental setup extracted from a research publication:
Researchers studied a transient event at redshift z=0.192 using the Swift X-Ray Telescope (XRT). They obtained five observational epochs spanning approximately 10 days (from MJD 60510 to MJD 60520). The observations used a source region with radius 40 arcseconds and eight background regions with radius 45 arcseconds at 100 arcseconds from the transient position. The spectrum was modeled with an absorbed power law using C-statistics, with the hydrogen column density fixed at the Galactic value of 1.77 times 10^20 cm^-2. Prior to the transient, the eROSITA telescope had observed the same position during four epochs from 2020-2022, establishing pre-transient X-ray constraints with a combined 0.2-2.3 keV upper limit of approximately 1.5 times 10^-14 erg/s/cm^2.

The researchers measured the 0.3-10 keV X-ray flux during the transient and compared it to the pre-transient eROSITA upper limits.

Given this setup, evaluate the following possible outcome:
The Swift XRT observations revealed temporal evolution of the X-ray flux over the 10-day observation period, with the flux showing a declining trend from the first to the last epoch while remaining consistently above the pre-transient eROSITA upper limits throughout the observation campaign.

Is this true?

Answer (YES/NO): NO